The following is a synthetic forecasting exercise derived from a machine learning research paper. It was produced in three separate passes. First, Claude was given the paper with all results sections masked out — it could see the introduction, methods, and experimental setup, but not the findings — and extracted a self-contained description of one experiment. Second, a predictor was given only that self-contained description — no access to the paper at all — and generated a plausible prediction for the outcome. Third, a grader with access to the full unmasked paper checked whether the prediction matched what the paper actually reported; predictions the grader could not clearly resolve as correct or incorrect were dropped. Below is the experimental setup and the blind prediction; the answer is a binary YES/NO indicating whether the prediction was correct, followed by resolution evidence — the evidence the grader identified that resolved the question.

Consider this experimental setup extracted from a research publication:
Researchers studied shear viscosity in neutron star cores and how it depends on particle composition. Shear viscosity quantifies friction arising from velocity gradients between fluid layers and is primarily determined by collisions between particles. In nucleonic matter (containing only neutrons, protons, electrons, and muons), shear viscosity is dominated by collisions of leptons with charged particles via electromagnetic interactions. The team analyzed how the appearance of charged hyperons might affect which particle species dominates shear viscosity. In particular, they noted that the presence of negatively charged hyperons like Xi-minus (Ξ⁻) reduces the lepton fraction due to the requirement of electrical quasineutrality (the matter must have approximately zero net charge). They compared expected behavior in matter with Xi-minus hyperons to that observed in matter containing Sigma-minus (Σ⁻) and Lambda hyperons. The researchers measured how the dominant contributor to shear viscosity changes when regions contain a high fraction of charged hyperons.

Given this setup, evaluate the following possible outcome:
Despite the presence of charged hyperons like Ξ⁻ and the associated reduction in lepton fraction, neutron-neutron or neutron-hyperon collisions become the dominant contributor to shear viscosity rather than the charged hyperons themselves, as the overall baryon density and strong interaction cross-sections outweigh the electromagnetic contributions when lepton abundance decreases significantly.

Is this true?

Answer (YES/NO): YES